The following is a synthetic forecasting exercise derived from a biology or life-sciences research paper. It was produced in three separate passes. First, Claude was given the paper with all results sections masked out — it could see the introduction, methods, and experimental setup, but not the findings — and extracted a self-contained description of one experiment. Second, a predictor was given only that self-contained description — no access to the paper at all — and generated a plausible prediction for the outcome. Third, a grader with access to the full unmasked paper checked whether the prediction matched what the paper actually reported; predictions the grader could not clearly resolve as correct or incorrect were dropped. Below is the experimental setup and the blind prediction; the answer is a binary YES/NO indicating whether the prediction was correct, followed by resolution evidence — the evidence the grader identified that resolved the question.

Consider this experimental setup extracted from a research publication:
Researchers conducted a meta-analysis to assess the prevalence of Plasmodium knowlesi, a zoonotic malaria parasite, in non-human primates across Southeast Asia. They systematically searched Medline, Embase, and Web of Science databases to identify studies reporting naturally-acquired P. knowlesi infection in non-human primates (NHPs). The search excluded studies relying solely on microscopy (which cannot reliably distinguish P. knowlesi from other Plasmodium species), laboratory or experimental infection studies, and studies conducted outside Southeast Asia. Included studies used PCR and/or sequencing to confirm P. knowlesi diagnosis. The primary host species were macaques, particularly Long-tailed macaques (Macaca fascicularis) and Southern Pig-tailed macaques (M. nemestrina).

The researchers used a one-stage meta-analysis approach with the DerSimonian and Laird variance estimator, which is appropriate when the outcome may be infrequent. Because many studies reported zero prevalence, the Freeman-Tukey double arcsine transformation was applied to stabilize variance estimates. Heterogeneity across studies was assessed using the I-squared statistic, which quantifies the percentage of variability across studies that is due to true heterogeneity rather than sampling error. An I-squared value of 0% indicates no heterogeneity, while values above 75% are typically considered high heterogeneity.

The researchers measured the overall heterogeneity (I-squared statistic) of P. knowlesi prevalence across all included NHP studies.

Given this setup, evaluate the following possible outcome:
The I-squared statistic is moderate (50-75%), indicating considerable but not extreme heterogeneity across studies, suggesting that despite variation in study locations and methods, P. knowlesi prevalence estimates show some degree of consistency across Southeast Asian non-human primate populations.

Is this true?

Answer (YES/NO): NO